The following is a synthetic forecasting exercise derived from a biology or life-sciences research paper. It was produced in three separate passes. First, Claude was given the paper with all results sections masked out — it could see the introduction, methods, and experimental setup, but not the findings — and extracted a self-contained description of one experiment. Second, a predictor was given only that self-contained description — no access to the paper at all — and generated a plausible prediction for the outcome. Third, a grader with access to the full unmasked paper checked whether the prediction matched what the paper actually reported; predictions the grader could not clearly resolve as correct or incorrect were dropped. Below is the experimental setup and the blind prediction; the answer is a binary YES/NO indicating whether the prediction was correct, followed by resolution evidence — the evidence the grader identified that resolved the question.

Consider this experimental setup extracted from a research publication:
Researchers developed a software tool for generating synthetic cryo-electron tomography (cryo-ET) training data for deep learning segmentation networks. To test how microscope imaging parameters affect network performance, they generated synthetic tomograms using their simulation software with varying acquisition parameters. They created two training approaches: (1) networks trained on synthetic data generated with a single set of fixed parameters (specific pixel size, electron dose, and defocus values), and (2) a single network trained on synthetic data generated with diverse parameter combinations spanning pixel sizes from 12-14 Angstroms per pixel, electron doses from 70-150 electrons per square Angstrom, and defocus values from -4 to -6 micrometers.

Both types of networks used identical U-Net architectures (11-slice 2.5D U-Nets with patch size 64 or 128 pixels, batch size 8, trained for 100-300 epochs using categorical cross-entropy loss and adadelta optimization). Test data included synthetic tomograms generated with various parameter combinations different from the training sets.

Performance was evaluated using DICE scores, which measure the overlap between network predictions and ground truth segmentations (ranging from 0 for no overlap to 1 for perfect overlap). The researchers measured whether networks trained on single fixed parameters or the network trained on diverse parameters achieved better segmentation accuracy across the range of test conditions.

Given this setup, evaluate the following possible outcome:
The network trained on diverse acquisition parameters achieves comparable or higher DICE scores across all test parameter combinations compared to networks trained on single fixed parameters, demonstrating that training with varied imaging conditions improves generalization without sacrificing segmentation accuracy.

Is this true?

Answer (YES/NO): YES